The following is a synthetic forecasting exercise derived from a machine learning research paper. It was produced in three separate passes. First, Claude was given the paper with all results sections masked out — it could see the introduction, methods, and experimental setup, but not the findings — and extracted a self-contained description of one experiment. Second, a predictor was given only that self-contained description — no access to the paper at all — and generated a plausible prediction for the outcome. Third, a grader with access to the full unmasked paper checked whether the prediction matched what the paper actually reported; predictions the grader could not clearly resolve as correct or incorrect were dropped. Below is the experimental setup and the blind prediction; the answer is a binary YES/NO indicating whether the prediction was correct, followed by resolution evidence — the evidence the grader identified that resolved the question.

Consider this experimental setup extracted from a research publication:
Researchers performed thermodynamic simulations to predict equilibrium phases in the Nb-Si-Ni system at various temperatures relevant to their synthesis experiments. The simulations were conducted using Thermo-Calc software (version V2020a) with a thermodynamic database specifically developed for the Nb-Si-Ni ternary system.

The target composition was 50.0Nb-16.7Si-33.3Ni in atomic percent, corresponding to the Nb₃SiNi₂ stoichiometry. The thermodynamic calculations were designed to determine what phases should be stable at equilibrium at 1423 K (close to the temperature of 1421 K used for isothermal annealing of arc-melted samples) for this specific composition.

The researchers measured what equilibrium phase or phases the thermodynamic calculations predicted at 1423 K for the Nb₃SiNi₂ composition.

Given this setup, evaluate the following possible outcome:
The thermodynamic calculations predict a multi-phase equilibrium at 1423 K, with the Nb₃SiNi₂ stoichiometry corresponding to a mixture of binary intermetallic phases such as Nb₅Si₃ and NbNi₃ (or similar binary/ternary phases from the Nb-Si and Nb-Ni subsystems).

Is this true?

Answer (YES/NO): NO